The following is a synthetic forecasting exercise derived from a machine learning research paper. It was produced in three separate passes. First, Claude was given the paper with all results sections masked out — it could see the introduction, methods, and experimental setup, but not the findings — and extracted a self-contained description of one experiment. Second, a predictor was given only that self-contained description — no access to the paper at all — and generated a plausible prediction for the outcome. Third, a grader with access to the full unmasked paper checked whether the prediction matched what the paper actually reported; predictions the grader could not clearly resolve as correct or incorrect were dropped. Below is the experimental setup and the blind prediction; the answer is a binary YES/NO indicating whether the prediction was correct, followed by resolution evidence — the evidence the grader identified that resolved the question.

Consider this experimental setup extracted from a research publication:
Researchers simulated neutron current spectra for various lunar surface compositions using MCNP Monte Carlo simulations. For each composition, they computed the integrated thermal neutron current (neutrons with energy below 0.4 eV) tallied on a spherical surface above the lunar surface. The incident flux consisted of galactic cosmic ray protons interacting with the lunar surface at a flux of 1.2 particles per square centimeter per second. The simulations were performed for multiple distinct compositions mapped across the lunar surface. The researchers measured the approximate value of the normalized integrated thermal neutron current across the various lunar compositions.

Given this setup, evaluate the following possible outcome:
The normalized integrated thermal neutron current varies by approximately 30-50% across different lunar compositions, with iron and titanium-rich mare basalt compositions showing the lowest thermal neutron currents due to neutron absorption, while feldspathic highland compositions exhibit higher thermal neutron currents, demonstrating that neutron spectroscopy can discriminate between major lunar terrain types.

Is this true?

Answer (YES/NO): NO